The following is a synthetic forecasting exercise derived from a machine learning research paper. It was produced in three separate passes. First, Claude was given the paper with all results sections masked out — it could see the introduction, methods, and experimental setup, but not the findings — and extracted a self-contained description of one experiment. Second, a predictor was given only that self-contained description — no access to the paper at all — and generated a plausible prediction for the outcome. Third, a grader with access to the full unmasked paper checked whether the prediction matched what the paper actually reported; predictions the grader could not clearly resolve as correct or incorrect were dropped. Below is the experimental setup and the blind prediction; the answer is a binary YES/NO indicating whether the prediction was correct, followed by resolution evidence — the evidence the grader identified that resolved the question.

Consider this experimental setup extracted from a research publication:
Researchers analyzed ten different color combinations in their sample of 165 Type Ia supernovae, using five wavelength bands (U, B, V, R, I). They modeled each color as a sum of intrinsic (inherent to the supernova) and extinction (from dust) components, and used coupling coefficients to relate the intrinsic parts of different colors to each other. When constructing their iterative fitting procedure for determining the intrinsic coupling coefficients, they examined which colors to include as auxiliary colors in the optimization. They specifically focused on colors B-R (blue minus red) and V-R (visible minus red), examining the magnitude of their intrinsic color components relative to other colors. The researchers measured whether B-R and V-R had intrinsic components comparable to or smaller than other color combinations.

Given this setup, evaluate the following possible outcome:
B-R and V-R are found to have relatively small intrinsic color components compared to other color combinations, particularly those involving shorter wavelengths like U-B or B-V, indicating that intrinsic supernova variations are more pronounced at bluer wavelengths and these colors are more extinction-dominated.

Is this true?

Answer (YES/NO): YES